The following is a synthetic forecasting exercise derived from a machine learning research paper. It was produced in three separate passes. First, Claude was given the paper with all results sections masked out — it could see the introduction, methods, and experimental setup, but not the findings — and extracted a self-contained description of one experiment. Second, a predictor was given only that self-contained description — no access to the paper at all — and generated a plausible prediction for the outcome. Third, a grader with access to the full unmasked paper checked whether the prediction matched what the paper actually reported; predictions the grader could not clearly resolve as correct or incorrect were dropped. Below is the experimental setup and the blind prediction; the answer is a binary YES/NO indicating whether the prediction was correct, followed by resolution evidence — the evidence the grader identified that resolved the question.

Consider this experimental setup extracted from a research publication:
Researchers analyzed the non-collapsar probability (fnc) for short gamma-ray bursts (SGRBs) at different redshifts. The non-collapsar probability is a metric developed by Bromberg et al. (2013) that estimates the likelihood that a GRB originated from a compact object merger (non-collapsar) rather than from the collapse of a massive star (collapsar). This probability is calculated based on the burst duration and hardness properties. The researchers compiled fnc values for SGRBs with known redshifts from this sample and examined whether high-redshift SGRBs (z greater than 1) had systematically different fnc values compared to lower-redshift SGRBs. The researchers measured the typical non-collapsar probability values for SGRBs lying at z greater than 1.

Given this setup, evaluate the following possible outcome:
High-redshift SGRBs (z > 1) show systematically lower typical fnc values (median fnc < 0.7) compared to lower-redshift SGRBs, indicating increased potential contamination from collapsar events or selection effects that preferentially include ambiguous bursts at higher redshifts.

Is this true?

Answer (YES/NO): YES